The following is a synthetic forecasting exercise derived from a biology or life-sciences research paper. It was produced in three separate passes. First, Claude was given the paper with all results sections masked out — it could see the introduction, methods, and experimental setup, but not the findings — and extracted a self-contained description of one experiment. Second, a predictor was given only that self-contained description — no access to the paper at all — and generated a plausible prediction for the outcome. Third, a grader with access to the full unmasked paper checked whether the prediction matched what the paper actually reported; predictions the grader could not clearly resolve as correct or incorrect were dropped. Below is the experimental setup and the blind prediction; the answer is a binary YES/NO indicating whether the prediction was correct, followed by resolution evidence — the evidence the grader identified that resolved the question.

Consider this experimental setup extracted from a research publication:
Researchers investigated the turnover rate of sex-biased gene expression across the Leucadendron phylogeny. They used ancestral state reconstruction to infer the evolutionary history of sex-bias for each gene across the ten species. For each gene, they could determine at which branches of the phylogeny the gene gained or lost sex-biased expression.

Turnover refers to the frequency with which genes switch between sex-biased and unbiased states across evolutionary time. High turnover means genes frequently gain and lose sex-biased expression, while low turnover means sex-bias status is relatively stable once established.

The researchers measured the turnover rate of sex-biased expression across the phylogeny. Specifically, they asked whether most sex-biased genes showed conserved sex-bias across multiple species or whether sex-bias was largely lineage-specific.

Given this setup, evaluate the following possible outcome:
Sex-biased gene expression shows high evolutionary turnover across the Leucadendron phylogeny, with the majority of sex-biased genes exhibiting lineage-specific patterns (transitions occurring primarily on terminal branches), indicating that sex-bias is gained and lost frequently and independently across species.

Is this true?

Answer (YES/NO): YES